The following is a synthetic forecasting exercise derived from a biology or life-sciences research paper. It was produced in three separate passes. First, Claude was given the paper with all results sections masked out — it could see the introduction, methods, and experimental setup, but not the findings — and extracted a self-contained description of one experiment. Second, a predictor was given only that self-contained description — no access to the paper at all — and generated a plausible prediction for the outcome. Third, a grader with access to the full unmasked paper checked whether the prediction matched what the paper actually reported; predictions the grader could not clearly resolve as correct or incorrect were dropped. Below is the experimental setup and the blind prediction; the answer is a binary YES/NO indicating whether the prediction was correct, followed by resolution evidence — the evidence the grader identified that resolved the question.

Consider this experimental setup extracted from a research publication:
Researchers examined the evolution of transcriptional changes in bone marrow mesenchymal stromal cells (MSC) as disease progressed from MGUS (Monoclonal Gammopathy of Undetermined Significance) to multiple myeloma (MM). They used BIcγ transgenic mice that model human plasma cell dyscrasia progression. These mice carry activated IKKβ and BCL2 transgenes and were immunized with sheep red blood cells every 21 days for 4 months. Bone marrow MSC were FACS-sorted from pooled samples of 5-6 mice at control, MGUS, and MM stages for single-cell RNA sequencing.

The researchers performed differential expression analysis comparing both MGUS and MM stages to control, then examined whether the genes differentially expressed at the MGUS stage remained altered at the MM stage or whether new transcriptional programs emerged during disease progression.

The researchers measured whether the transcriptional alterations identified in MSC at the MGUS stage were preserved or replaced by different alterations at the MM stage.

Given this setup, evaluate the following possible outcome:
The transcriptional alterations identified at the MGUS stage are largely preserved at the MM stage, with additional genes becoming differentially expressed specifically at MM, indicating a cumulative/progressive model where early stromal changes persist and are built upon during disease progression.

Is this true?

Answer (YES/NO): YES